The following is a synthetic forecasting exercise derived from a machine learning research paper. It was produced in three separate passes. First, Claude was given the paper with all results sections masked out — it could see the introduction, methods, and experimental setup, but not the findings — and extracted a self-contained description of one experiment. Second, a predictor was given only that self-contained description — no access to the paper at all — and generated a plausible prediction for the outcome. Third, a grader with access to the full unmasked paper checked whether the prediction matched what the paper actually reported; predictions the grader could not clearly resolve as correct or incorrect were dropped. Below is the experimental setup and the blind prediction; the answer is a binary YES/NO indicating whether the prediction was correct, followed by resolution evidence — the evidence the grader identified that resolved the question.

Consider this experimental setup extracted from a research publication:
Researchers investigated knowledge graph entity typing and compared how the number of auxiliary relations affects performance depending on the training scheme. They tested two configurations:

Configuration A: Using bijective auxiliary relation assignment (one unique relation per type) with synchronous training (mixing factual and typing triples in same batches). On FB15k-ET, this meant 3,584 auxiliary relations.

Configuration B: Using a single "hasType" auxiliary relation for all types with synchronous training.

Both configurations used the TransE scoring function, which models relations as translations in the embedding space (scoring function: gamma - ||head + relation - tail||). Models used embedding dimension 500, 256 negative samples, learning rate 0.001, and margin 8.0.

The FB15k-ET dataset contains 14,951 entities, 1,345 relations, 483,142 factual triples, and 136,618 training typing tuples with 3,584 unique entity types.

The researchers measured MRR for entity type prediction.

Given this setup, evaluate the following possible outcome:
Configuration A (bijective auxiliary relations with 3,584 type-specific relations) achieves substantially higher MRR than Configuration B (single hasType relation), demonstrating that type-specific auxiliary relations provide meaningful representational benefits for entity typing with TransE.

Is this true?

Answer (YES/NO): NO